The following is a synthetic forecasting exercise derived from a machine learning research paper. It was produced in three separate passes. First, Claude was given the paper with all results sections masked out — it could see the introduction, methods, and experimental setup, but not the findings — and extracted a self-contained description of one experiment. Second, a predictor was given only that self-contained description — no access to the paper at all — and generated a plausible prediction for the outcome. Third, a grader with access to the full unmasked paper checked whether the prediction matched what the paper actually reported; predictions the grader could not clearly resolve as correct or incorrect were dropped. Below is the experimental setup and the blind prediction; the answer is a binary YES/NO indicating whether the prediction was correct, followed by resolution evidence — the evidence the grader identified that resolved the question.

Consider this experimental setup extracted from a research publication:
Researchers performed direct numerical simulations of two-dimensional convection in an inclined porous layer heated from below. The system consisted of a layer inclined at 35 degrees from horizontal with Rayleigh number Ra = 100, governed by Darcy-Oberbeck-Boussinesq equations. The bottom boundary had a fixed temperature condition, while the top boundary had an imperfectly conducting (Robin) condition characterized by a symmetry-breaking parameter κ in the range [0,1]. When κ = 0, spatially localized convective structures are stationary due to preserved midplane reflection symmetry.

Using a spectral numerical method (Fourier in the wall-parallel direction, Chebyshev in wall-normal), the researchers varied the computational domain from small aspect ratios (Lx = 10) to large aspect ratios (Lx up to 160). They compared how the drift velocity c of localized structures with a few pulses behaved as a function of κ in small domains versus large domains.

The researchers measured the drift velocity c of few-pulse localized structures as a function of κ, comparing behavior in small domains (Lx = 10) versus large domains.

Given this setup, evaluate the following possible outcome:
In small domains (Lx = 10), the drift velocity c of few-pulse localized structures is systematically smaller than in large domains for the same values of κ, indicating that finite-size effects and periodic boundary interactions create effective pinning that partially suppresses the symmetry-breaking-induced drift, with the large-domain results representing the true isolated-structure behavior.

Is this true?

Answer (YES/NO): NO